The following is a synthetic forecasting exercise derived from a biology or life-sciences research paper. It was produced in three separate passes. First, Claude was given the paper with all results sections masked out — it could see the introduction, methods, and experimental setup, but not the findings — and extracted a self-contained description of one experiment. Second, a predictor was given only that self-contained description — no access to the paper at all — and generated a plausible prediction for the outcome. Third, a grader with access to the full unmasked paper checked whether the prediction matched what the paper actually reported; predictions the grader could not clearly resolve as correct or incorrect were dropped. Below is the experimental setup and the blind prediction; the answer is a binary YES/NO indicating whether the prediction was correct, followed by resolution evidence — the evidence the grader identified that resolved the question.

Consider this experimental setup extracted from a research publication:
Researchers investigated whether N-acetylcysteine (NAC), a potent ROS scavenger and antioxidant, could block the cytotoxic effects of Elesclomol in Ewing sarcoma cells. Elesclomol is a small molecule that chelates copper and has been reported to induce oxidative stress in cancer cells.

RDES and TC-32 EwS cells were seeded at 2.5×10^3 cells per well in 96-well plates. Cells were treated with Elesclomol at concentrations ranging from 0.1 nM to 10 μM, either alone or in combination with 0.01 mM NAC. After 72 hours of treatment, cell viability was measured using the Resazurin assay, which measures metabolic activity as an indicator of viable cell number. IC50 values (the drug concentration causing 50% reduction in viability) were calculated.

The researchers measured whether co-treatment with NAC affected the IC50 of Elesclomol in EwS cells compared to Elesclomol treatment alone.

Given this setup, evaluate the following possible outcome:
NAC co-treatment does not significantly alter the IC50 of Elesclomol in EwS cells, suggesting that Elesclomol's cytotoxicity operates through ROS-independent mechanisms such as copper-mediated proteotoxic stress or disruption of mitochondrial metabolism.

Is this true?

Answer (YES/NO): NO